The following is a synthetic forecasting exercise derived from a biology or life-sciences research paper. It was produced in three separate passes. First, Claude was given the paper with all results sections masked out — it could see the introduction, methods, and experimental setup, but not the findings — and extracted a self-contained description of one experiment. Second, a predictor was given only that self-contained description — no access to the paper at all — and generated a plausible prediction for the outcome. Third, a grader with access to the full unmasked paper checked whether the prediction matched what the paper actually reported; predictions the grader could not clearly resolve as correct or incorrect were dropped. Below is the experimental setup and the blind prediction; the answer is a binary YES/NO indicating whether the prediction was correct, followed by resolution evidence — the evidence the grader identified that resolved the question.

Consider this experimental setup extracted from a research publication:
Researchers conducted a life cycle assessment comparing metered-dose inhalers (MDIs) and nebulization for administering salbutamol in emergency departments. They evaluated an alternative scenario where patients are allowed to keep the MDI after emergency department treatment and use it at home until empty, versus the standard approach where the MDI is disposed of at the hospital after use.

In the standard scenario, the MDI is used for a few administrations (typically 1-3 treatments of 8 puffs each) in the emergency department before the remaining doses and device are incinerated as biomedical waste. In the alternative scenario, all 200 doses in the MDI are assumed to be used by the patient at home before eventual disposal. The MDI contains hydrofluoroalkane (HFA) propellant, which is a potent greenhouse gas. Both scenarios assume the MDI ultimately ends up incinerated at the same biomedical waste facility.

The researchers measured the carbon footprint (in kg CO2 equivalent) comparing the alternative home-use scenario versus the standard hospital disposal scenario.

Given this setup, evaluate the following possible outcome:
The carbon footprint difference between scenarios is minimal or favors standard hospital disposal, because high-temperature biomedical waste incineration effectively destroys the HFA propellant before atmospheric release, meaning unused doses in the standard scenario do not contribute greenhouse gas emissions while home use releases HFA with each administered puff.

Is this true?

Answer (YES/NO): NO